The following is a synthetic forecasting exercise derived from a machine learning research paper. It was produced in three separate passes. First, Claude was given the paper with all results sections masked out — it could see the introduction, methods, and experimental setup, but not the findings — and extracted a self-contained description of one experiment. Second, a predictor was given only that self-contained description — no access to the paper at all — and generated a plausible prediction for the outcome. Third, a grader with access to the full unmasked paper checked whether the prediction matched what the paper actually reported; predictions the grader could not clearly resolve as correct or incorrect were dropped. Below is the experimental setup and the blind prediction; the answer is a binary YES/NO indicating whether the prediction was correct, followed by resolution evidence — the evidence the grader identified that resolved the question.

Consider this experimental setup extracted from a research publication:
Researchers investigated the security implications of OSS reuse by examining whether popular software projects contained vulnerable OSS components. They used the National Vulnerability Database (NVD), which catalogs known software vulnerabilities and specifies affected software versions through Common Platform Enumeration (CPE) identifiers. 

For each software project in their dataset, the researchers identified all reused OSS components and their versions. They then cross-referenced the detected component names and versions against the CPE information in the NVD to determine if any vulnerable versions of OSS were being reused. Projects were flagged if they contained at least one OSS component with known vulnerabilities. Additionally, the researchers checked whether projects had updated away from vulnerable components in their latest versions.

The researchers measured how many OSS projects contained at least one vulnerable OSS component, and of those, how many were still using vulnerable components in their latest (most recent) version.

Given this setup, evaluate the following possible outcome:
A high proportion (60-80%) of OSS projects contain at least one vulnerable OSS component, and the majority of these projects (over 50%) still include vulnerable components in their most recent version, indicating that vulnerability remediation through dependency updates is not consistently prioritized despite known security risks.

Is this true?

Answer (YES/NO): NO